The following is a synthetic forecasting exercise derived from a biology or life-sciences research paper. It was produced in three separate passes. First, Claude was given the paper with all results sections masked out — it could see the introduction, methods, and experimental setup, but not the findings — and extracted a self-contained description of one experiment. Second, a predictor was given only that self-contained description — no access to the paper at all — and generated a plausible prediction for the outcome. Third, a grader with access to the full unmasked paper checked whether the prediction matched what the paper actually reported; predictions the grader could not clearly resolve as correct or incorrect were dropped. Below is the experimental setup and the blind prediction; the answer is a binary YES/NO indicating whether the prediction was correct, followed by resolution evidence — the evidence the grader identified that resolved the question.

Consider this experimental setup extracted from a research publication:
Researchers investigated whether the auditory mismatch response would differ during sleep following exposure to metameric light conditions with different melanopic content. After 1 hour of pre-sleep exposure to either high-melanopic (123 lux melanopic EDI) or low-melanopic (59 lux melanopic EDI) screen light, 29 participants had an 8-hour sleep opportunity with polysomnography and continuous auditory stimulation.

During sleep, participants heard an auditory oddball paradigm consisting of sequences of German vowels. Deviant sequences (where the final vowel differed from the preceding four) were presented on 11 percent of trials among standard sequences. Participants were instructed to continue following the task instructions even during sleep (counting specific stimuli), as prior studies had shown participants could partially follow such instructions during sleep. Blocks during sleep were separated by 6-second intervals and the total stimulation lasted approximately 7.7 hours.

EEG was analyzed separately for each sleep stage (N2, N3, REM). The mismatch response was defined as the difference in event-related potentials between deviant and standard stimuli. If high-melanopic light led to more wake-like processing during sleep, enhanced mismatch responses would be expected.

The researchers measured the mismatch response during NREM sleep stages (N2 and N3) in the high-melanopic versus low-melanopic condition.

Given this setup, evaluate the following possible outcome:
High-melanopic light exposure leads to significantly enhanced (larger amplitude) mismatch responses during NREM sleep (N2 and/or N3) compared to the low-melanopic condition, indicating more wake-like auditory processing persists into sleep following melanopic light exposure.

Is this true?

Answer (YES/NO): NO